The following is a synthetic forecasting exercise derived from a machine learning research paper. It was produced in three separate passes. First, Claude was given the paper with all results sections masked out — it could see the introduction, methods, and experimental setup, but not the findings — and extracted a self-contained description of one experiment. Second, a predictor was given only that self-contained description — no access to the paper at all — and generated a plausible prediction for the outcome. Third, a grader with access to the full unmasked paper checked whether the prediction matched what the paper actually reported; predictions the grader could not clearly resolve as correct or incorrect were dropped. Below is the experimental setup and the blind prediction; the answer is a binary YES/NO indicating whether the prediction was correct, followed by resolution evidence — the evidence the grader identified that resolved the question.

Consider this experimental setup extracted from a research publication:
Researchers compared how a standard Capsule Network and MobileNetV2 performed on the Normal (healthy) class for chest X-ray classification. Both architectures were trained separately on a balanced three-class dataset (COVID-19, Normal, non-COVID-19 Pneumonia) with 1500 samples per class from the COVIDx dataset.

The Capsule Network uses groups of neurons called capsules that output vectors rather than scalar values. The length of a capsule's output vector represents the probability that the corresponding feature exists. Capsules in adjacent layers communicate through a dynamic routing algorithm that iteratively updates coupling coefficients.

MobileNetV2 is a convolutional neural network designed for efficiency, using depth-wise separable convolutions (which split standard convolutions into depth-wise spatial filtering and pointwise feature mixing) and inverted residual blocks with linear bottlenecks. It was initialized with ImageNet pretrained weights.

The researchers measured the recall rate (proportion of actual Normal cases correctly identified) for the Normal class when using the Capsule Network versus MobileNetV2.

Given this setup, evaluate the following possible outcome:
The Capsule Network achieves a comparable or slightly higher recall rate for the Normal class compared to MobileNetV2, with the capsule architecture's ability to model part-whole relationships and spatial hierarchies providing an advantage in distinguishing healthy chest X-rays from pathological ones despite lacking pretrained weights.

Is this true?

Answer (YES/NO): YES